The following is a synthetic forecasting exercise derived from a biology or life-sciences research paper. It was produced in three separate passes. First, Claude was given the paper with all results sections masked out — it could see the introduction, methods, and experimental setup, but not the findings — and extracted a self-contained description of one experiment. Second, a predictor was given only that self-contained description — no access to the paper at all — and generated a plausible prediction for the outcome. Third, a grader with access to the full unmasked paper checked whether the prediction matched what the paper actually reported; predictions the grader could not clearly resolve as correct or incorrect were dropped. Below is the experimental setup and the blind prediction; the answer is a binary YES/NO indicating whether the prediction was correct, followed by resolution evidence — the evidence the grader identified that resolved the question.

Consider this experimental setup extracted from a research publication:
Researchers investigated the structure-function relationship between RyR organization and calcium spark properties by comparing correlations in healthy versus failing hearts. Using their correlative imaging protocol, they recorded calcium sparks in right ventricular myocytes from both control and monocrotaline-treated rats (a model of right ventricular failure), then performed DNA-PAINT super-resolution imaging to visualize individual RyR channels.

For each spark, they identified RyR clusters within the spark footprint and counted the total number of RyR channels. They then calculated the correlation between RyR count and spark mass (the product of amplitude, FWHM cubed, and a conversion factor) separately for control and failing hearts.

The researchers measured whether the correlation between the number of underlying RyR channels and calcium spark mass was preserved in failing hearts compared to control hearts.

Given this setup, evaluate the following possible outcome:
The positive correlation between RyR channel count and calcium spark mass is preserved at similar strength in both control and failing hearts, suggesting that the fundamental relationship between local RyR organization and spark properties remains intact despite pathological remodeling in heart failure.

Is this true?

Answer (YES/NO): NO